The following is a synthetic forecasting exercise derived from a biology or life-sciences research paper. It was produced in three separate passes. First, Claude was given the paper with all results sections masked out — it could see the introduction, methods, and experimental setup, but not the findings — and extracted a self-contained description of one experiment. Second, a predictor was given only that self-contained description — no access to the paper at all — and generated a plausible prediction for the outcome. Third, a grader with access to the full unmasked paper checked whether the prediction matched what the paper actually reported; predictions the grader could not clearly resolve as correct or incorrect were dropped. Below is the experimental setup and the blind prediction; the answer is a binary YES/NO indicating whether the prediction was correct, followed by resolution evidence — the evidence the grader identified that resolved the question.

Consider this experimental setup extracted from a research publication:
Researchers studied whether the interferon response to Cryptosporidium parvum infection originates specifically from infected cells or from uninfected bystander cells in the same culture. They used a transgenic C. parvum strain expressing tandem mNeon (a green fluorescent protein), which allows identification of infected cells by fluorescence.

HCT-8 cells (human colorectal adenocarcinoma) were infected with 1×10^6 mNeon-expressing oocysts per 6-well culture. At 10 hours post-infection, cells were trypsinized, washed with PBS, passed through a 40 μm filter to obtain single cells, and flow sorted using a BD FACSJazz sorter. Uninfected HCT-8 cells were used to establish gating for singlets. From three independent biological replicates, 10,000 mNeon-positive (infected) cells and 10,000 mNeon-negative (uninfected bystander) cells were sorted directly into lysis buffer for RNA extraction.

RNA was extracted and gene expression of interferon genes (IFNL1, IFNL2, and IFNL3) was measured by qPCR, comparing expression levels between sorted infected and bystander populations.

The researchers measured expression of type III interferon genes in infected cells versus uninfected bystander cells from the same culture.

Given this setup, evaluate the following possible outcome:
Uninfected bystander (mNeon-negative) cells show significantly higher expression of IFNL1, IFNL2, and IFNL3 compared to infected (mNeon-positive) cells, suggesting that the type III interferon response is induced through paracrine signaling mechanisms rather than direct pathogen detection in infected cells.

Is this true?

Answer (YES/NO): NO